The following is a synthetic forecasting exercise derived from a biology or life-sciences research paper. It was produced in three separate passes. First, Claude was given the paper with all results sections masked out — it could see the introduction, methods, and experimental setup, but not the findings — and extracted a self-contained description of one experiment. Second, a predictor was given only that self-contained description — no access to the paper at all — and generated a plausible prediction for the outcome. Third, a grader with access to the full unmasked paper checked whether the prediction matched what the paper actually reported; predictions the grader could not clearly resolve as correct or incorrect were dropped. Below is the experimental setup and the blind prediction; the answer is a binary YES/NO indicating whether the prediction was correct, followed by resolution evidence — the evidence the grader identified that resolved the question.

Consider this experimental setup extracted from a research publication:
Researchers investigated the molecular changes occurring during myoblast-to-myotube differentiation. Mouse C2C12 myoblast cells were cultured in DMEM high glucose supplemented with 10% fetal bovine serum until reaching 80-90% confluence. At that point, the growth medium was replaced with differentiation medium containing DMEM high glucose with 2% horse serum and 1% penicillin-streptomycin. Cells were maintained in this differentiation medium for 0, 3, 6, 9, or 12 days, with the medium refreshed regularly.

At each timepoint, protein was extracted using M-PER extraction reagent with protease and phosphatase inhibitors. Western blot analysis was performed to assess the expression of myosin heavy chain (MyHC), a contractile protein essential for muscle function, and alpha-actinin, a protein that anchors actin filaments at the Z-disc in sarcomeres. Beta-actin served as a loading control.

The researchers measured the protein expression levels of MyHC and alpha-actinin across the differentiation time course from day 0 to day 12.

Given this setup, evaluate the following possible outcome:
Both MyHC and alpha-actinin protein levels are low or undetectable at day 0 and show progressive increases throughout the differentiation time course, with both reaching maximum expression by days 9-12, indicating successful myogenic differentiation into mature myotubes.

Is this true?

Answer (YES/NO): YES